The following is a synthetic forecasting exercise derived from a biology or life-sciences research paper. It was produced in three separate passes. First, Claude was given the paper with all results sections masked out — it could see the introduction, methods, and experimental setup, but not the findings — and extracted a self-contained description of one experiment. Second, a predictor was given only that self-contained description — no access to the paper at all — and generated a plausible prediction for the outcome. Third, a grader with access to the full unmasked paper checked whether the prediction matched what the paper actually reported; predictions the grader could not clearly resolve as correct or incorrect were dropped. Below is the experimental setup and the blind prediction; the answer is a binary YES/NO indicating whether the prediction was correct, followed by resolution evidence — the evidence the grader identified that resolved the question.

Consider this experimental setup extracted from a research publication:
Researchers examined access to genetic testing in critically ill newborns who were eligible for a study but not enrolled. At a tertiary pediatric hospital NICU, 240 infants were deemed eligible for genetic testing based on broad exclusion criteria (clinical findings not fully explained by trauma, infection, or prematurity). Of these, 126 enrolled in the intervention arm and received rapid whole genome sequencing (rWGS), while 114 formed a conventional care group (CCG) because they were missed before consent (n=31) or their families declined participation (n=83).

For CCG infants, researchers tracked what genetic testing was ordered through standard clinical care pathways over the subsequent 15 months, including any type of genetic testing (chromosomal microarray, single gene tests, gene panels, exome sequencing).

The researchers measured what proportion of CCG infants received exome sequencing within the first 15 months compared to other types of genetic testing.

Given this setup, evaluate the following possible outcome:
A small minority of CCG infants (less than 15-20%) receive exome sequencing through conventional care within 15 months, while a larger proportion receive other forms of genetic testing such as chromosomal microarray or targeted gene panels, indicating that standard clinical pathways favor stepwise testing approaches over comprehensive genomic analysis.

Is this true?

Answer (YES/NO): YES